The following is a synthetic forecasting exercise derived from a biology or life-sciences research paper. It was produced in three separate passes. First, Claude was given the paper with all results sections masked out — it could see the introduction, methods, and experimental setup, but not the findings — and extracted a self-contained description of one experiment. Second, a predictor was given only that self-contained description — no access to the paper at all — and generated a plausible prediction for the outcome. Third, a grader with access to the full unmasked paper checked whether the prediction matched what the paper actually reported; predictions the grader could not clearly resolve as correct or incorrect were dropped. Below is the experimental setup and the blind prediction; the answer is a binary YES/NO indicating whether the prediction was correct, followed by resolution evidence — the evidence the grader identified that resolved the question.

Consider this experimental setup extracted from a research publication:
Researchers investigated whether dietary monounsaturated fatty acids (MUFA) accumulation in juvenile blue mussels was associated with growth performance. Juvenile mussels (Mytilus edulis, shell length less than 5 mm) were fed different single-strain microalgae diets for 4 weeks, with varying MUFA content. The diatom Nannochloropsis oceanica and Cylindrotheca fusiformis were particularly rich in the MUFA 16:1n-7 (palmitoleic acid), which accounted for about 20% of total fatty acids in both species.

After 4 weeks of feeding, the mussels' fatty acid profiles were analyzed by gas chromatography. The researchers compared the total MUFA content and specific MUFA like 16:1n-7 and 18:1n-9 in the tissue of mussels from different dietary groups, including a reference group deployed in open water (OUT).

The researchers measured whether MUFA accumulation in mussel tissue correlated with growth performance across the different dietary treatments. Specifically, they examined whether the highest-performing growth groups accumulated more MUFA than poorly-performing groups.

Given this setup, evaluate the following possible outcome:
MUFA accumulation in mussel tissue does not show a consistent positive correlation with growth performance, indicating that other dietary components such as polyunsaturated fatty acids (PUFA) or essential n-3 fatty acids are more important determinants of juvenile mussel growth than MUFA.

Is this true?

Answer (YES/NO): YES